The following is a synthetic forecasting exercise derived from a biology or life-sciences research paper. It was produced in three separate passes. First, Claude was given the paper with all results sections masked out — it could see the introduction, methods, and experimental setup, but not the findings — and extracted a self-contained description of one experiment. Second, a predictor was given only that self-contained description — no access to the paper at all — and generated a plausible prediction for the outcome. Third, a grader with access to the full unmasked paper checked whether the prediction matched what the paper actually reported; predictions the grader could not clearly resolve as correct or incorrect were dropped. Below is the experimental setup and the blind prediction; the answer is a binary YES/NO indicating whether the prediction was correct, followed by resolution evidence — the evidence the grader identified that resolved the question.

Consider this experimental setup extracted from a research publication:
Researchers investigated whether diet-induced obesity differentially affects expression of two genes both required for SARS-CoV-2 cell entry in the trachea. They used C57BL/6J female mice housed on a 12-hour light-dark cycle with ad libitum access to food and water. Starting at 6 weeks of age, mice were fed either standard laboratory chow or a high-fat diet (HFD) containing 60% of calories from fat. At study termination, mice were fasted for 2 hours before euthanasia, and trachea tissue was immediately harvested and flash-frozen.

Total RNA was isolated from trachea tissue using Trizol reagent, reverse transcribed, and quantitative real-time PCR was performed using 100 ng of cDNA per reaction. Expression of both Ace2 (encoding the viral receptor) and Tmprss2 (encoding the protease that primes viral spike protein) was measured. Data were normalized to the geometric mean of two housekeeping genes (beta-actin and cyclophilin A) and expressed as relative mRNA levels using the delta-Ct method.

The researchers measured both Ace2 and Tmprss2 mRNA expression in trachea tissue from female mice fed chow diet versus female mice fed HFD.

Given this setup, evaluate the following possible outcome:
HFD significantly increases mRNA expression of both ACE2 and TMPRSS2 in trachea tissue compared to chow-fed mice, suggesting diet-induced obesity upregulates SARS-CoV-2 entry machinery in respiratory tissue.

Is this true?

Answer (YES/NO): NO